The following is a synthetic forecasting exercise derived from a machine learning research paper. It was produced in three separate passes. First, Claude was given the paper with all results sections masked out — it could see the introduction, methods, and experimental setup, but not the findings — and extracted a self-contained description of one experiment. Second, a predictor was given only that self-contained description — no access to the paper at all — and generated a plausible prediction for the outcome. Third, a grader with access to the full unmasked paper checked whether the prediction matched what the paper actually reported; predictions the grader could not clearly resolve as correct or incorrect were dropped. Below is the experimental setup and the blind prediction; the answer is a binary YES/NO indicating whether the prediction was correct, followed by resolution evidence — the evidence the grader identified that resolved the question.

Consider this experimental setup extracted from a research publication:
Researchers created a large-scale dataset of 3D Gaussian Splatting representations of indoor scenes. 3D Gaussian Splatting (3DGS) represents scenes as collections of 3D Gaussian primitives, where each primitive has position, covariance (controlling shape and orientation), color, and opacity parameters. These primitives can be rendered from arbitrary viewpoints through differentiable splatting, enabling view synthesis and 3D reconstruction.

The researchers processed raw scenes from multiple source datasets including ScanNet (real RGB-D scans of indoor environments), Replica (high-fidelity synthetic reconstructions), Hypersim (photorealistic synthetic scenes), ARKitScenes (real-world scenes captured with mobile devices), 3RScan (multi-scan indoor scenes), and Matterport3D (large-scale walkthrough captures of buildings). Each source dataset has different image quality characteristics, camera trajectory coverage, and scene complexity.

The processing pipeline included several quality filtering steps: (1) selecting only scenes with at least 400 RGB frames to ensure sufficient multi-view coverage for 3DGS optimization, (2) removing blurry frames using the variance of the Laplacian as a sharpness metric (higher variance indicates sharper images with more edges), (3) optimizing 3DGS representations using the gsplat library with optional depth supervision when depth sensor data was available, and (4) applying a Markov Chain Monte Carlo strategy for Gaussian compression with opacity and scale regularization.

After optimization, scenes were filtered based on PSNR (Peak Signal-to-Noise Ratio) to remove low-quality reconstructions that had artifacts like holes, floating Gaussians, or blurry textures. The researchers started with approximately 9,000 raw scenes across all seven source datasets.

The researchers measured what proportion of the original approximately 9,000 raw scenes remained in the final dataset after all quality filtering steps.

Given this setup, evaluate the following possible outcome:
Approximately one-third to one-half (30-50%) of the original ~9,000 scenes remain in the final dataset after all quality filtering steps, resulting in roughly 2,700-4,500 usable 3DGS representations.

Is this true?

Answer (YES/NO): YES